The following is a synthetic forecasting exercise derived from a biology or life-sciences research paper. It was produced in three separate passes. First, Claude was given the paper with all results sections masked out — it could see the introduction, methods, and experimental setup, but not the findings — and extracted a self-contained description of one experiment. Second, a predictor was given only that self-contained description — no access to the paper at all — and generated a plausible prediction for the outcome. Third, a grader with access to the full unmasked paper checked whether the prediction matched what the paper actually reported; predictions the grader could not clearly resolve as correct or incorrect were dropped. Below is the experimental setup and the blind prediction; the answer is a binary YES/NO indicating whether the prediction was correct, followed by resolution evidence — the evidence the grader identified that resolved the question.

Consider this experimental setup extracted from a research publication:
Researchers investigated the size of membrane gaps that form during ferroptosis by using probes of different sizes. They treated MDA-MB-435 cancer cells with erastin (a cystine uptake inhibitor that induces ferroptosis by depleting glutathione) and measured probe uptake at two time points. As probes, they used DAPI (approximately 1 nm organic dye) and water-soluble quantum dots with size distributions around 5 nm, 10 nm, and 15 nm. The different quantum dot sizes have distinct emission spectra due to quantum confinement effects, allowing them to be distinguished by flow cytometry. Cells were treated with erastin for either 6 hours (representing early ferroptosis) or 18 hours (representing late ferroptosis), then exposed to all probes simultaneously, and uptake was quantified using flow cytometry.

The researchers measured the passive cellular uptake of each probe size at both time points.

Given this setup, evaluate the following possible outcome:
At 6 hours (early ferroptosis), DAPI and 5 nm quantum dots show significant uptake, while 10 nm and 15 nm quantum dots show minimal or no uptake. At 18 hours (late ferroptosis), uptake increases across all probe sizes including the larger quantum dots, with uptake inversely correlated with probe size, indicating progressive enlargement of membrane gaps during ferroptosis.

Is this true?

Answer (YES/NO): NO